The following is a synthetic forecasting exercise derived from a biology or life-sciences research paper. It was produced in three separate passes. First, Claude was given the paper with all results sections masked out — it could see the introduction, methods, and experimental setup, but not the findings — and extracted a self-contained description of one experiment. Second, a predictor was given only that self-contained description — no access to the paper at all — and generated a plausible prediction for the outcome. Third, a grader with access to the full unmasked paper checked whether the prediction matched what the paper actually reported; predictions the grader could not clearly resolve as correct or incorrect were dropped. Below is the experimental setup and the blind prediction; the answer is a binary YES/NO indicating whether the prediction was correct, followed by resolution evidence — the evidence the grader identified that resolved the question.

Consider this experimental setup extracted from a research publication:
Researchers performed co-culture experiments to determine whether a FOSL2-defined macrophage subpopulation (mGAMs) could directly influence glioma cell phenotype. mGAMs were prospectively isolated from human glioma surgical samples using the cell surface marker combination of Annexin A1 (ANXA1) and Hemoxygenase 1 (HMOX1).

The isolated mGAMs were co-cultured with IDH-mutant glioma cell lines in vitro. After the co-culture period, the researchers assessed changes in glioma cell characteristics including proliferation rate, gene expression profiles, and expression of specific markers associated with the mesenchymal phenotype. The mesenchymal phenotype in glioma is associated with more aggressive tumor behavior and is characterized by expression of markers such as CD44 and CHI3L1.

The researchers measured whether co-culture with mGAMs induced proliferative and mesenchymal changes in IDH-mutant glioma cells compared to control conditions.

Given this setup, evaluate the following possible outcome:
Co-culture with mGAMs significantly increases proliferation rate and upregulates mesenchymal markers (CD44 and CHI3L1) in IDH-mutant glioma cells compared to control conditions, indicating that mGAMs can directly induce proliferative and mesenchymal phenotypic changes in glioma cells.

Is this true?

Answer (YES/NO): YES